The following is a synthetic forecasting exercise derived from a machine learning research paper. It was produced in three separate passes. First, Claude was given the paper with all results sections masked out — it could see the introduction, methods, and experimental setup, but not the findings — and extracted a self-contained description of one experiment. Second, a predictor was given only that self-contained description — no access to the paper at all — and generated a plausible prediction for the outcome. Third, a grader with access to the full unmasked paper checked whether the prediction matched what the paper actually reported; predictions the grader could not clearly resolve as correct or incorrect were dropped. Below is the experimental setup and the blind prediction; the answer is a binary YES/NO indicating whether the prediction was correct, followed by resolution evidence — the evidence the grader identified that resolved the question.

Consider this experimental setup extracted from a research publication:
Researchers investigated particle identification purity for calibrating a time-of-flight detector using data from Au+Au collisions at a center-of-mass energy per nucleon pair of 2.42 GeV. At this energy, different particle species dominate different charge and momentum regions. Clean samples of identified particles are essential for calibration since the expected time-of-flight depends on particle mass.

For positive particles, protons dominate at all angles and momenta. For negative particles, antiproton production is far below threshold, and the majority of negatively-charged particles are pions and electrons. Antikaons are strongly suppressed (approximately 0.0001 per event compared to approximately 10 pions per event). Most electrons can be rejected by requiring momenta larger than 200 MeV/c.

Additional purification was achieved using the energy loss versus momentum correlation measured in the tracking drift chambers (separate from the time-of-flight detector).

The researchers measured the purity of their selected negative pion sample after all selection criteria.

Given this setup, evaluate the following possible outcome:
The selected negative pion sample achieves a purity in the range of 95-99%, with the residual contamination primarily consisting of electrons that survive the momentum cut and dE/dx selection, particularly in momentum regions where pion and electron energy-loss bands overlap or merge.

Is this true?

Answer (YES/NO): YES